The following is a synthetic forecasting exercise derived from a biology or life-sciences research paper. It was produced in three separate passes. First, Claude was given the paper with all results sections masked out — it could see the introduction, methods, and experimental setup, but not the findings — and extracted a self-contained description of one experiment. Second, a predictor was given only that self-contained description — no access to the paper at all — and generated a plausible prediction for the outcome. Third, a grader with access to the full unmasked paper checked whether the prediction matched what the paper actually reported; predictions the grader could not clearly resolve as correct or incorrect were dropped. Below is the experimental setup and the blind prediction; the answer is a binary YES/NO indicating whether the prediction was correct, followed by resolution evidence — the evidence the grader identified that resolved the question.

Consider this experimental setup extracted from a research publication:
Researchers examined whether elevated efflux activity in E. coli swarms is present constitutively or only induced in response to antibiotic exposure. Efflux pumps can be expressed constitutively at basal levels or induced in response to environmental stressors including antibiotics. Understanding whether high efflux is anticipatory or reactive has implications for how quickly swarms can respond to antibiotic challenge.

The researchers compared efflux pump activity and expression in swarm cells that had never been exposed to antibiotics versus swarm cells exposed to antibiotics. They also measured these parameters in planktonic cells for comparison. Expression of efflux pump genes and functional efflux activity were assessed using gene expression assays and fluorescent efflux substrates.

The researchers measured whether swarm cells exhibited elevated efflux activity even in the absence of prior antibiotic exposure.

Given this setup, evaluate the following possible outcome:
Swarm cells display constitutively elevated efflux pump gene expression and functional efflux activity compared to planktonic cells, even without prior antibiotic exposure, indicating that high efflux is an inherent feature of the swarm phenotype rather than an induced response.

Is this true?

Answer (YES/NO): YES